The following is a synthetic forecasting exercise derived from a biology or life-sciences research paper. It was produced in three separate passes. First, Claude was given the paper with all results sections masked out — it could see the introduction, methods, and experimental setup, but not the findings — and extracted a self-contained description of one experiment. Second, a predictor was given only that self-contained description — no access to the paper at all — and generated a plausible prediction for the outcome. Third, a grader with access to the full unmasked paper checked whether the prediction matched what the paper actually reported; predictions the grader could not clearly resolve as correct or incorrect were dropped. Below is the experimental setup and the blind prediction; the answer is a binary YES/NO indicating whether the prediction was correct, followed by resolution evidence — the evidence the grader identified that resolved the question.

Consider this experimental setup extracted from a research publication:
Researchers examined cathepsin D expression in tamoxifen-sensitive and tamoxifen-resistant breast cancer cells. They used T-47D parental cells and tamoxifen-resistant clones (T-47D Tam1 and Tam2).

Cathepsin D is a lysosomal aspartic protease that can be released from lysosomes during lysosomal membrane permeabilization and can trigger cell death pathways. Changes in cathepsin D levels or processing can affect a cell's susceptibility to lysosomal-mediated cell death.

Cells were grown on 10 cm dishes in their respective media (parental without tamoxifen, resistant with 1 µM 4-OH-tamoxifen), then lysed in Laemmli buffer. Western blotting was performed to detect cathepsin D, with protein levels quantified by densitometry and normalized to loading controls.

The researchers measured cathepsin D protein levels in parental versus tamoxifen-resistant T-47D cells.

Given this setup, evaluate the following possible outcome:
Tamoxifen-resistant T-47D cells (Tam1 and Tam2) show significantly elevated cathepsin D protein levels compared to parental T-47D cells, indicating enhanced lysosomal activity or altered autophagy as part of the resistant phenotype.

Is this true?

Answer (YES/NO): NO